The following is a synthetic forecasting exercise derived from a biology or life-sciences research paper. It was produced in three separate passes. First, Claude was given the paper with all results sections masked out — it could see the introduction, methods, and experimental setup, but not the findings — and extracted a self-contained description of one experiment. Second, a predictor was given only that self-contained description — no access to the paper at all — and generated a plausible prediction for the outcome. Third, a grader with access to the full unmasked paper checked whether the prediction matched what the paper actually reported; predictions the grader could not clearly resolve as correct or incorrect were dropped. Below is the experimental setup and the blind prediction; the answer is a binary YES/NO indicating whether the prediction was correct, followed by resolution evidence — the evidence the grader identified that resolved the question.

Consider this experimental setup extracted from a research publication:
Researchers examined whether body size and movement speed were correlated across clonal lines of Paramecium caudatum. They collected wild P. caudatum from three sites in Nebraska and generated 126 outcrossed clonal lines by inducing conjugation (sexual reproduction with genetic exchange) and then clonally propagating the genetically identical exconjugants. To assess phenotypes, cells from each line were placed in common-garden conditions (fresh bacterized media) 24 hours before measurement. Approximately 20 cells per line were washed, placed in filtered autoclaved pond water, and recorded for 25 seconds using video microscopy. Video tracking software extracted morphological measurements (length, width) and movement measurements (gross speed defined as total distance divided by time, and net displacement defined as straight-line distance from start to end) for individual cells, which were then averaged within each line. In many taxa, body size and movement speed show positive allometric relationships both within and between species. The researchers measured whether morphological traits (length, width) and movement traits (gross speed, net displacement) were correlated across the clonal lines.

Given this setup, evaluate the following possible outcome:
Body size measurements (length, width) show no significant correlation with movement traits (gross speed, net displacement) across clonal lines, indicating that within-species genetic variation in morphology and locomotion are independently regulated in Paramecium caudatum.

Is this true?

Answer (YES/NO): YES